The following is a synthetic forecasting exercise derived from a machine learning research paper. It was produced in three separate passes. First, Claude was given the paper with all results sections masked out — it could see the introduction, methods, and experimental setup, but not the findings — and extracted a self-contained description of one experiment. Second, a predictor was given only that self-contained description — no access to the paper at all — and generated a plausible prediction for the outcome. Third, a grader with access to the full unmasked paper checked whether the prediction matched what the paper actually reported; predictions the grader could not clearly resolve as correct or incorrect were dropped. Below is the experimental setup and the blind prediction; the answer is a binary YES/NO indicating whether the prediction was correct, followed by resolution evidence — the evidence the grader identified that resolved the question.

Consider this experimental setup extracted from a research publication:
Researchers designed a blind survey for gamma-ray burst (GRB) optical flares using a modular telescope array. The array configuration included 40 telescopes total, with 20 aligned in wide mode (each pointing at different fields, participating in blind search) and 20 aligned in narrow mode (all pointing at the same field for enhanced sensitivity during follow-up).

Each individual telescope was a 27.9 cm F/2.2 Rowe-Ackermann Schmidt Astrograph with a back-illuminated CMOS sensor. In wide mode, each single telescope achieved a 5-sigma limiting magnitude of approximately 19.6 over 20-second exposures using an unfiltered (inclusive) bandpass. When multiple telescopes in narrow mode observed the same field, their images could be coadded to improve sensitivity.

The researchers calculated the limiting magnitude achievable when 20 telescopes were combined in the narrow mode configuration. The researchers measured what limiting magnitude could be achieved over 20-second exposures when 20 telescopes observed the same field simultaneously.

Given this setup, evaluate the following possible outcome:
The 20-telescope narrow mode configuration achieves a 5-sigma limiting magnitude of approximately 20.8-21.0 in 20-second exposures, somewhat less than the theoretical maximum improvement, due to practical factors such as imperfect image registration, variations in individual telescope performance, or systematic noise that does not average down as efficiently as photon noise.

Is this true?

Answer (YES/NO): YES